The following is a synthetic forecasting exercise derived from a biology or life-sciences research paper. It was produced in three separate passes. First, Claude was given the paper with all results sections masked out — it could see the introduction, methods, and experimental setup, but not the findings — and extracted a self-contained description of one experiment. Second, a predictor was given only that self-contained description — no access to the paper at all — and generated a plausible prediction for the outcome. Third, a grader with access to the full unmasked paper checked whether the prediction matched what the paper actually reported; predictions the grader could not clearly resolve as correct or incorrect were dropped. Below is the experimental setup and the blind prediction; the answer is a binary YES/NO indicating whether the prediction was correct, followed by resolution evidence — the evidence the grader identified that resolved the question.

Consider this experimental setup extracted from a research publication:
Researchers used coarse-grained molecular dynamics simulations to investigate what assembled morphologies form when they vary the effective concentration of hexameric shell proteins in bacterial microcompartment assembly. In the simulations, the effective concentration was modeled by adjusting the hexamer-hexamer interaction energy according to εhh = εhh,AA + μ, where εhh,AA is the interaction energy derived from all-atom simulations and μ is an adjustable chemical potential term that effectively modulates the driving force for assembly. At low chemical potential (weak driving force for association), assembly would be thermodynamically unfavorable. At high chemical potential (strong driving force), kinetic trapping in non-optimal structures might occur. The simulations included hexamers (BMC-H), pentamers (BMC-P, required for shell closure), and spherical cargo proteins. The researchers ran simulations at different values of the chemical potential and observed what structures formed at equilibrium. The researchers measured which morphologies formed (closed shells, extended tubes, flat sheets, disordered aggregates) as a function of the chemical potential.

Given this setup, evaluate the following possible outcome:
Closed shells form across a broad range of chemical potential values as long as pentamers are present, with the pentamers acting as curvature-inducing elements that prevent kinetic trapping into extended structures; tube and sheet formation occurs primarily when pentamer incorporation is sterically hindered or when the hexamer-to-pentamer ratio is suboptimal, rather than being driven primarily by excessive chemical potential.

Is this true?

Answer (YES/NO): NO